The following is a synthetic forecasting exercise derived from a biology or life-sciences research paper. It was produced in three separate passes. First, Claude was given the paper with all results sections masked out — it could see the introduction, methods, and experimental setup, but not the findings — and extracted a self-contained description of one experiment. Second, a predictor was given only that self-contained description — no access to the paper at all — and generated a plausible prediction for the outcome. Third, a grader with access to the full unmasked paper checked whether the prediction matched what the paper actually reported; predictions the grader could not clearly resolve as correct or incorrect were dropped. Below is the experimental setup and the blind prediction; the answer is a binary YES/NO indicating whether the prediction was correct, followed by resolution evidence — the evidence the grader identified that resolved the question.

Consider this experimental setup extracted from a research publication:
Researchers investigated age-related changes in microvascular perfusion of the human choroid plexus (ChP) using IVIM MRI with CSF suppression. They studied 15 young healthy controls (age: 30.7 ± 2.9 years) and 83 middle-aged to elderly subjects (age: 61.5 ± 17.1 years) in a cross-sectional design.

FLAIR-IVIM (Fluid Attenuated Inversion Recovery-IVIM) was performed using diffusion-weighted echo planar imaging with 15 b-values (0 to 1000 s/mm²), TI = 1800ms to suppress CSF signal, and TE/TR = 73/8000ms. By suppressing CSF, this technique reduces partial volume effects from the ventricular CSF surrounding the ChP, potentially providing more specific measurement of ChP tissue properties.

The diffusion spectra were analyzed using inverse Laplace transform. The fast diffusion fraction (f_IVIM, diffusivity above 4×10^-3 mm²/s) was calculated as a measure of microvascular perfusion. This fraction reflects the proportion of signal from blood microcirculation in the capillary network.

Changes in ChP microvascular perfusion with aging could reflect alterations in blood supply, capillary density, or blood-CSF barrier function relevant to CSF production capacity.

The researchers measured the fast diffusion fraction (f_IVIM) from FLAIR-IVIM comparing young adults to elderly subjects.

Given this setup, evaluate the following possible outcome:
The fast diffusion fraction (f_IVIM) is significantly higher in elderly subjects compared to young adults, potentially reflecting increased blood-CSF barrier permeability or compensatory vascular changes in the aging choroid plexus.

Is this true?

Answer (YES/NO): NO